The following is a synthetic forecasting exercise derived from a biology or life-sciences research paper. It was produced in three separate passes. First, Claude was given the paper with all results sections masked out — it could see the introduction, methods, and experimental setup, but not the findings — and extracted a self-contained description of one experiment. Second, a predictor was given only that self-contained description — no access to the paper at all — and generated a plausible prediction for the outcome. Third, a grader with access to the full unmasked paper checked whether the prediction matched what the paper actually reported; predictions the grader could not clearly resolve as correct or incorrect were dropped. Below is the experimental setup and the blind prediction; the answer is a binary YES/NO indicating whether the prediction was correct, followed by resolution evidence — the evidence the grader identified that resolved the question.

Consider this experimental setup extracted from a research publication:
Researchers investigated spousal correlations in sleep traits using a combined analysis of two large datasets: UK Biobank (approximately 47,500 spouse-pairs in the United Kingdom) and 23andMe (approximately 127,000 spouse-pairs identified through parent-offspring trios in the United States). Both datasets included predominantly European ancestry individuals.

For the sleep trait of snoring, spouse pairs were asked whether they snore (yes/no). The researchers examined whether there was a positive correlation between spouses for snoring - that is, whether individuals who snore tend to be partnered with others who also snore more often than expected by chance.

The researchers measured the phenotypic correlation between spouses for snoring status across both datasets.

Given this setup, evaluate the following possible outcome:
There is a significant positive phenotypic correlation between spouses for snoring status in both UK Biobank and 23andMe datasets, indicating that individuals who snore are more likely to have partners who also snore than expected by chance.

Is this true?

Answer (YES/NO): NO